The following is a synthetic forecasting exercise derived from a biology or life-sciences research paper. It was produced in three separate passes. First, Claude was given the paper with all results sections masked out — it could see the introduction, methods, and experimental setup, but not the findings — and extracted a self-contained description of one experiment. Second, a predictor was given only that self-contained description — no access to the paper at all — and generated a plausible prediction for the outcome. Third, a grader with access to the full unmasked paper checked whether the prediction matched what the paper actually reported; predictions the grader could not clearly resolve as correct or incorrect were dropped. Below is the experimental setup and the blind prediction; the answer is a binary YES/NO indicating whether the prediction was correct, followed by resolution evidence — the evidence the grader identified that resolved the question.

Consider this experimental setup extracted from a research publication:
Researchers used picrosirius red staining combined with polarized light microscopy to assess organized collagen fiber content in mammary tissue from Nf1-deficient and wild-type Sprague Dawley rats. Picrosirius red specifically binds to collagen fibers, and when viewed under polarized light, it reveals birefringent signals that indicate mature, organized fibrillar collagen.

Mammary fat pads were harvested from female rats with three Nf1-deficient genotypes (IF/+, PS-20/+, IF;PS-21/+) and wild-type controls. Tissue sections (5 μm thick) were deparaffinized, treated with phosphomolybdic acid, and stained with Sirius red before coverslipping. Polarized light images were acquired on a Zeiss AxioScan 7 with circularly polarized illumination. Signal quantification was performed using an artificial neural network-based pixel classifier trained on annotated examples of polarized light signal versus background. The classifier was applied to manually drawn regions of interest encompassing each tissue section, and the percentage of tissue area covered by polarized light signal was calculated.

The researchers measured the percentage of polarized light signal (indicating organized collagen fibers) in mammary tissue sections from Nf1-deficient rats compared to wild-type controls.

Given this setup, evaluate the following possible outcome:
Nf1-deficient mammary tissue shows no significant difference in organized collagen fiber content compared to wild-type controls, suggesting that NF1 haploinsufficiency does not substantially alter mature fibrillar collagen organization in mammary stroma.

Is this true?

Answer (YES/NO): NO